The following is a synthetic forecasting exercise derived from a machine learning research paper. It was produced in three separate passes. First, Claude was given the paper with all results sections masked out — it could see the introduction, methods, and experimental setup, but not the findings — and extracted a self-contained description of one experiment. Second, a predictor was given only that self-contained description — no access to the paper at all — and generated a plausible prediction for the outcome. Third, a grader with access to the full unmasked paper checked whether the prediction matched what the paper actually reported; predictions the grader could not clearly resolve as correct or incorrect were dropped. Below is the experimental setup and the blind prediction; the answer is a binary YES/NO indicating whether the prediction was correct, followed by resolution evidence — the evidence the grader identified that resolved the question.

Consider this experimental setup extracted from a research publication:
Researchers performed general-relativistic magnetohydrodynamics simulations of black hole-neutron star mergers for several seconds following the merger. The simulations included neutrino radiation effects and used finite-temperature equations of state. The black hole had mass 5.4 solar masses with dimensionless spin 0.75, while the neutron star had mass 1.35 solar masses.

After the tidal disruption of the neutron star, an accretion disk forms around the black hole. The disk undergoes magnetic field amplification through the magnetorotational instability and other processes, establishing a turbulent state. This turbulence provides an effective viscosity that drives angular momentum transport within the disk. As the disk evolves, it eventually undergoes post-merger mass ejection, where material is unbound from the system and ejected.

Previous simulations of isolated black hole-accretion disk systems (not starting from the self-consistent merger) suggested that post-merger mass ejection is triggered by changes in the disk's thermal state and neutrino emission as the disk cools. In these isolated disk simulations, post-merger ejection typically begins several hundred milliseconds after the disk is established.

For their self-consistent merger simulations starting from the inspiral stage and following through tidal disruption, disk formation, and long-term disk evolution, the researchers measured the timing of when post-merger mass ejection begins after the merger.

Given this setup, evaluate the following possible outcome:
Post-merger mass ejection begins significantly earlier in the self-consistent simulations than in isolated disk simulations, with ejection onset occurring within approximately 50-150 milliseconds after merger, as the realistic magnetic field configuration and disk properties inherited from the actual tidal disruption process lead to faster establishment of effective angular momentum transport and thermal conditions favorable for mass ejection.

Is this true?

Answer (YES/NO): NO